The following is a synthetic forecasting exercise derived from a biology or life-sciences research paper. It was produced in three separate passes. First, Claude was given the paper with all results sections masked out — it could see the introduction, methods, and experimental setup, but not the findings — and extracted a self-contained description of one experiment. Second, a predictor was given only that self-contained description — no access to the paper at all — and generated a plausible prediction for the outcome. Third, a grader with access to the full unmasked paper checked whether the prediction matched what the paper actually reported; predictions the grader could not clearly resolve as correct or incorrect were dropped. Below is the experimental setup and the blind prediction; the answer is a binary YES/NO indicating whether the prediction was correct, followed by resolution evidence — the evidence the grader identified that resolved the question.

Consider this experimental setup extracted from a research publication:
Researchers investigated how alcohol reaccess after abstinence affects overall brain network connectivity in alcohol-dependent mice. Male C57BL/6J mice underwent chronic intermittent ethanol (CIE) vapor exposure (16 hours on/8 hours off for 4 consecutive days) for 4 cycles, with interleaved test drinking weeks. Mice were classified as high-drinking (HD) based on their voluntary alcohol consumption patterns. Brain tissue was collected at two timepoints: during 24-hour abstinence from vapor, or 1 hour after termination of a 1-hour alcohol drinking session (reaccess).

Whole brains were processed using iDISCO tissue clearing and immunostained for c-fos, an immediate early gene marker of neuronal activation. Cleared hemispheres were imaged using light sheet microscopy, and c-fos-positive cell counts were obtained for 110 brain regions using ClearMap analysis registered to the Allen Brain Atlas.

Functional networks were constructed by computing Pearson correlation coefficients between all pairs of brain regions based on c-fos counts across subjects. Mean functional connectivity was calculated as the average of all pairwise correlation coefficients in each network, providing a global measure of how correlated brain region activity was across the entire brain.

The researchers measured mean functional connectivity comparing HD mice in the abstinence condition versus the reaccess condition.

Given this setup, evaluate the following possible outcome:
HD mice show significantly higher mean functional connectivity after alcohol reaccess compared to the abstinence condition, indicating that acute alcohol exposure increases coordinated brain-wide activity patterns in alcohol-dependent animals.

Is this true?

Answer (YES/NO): NO